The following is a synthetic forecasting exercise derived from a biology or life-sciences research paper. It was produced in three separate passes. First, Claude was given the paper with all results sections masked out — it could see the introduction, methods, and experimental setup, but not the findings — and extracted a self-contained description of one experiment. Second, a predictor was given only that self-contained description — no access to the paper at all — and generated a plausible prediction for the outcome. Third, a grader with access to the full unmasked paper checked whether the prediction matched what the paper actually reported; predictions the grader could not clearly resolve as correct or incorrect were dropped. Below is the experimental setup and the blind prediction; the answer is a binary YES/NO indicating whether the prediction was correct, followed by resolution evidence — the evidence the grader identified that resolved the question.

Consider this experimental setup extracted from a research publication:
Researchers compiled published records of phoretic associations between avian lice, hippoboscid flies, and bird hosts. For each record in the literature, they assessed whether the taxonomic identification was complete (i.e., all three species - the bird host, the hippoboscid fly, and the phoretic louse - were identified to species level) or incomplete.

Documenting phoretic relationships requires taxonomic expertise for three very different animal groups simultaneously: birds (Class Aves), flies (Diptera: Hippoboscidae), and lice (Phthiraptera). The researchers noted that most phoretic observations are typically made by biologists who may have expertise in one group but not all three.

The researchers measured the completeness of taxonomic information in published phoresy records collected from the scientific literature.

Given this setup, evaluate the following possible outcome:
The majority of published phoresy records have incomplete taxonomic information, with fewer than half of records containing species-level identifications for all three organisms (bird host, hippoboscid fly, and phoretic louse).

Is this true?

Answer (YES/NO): YES